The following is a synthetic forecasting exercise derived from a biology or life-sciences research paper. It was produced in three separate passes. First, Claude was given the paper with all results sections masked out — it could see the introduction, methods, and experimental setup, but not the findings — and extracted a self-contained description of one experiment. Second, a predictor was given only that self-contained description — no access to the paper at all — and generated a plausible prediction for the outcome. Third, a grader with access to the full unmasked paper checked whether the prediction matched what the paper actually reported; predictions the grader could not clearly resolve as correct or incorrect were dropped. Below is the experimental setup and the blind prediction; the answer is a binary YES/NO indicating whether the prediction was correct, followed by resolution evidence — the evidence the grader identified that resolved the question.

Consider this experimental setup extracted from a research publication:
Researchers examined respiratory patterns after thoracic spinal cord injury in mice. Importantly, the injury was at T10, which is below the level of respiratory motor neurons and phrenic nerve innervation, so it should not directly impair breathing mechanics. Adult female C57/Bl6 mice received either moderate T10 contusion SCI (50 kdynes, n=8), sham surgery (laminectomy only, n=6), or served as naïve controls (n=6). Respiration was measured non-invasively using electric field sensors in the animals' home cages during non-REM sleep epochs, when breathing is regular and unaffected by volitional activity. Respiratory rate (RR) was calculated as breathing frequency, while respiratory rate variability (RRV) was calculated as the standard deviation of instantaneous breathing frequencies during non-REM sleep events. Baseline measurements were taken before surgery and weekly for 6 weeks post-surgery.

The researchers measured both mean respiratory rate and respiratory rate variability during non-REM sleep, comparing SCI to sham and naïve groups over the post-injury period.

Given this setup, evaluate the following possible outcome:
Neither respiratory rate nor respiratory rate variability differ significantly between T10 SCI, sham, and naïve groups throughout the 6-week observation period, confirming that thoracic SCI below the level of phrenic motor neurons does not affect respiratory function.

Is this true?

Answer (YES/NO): NO